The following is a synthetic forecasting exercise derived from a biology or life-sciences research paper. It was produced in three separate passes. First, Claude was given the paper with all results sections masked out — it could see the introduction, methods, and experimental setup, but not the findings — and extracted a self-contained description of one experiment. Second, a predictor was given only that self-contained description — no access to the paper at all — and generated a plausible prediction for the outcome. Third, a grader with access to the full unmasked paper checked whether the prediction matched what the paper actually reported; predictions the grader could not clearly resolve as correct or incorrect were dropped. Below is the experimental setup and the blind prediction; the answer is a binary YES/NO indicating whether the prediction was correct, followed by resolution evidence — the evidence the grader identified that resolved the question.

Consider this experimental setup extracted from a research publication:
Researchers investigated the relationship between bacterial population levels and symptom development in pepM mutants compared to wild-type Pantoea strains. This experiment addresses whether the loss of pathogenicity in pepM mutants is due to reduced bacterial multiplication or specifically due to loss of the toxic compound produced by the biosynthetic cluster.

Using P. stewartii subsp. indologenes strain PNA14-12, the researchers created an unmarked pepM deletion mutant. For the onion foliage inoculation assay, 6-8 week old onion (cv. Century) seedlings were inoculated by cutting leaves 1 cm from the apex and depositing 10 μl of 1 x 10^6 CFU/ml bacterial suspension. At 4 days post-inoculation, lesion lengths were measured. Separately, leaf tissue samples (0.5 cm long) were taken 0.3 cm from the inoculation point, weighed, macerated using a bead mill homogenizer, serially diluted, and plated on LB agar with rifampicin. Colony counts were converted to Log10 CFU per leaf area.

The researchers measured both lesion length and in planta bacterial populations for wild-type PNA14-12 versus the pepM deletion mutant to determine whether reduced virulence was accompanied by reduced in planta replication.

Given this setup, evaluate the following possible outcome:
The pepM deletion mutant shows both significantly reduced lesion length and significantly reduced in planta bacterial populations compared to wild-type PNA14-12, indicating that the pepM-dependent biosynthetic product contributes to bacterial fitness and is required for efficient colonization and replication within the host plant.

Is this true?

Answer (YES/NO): YES